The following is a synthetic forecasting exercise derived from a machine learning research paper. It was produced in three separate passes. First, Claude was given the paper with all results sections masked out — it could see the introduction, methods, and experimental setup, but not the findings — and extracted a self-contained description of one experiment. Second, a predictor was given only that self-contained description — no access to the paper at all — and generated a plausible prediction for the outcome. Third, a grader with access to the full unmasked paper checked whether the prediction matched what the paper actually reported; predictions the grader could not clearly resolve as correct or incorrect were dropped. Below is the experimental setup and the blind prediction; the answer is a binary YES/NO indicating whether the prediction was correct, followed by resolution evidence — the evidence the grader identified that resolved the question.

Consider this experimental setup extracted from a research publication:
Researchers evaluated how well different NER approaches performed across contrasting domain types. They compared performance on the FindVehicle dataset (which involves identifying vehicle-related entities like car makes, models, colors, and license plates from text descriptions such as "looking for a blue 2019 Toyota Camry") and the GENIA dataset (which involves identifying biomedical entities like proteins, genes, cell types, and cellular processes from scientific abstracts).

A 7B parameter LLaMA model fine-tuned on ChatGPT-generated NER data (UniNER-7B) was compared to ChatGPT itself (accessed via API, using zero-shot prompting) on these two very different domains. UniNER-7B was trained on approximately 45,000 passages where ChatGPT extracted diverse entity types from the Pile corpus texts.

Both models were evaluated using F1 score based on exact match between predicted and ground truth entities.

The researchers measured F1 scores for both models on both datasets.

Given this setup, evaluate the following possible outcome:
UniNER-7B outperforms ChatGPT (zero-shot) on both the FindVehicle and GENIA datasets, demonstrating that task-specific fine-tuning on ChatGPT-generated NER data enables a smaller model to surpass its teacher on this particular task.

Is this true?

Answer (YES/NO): YES